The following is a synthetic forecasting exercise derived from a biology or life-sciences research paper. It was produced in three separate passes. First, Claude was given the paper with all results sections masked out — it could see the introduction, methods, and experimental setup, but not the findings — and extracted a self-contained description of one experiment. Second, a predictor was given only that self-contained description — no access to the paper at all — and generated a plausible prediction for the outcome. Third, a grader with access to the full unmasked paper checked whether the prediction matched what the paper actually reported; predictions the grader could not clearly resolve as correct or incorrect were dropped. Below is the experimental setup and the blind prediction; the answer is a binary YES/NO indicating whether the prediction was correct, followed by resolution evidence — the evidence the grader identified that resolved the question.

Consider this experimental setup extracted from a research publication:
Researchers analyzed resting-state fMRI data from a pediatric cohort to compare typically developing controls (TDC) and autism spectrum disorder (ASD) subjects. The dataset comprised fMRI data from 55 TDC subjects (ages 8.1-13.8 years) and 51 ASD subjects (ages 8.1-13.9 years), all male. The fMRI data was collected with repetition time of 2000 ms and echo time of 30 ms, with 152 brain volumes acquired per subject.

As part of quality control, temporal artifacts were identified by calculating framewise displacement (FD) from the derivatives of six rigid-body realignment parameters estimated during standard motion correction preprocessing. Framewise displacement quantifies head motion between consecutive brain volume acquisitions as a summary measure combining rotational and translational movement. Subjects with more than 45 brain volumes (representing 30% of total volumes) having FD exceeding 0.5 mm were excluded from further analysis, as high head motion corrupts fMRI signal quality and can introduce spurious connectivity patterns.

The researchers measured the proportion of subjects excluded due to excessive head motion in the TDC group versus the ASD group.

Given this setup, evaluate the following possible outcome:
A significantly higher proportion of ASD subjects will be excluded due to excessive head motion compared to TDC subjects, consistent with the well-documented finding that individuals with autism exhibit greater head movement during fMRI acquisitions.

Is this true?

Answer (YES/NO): YES